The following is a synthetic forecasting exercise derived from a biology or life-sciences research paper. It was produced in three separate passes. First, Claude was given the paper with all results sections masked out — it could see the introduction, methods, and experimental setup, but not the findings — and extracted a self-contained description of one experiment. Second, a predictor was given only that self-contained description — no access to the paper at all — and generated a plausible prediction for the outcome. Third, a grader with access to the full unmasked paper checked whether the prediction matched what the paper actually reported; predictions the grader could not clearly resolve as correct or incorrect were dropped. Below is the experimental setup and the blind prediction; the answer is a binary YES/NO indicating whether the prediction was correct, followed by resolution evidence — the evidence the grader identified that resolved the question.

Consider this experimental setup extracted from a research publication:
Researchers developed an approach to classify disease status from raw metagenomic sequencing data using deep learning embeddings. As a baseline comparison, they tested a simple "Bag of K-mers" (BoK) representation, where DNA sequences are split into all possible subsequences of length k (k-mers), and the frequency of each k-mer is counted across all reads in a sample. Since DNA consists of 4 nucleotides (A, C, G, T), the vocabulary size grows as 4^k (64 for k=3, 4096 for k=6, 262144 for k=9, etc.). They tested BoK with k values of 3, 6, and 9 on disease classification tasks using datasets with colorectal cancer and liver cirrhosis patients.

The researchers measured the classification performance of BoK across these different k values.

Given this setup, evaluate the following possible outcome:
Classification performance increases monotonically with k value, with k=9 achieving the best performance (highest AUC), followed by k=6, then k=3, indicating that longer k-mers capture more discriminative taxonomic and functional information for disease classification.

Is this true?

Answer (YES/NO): NO